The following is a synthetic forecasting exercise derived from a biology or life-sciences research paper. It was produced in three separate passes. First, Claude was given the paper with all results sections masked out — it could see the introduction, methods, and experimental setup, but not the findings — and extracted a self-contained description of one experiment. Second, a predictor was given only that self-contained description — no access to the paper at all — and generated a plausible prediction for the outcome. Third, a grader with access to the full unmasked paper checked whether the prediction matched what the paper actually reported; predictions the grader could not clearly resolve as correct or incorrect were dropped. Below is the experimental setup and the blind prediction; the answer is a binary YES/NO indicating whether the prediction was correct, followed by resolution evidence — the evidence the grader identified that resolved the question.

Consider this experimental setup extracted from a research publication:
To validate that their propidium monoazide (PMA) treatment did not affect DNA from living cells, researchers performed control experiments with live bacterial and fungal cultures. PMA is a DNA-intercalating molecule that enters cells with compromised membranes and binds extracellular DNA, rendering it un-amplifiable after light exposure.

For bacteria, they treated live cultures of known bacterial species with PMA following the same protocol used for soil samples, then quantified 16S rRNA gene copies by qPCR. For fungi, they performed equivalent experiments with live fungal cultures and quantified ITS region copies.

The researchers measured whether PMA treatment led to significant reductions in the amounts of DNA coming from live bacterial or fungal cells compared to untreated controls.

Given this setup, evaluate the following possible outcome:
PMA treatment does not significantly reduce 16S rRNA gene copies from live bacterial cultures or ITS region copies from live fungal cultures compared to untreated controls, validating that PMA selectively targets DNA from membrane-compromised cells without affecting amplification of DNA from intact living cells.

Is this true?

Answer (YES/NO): YES